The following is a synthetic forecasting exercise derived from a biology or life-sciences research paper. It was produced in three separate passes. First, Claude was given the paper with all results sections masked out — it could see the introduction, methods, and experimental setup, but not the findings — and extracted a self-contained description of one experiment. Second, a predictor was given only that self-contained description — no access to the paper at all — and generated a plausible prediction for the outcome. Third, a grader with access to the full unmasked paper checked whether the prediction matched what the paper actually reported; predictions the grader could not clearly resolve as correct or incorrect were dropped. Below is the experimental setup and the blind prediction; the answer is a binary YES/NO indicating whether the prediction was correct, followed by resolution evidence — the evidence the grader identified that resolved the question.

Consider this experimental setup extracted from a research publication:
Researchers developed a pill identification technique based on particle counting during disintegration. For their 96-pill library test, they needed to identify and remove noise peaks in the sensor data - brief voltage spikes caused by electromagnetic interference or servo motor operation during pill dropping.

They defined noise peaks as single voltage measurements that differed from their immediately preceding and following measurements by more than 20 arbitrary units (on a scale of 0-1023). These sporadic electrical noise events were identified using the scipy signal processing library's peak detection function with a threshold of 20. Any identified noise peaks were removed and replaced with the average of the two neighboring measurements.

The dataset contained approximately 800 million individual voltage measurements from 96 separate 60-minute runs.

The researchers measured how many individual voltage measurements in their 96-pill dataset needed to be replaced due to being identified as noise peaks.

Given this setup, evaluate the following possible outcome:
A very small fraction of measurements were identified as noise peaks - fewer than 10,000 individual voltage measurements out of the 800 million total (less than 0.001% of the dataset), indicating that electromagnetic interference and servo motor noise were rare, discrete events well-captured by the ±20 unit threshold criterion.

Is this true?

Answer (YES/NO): YES